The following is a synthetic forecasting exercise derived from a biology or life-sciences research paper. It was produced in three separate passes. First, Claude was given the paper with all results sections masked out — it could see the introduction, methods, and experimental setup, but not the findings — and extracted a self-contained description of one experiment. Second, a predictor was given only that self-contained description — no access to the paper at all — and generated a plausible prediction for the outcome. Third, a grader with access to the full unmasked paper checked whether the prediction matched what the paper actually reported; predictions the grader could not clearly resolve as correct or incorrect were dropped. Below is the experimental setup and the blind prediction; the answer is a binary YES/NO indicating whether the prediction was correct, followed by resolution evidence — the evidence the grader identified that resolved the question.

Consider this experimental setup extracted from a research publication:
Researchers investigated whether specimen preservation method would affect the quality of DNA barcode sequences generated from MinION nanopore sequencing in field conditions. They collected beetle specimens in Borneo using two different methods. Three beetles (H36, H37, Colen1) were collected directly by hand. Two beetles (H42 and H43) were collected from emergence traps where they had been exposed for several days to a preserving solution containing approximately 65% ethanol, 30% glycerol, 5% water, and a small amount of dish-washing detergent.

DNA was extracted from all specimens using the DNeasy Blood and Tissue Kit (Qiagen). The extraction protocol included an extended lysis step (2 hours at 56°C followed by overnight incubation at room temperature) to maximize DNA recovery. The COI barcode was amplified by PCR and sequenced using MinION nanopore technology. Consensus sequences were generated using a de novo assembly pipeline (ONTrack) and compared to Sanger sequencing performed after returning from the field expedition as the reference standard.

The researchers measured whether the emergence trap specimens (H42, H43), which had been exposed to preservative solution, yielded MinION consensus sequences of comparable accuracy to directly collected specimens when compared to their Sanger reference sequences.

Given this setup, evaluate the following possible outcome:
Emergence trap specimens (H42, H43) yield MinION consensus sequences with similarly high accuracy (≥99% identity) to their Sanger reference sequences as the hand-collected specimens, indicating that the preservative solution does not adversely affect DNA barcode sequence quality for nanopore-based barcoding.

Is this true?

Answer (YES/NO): YES